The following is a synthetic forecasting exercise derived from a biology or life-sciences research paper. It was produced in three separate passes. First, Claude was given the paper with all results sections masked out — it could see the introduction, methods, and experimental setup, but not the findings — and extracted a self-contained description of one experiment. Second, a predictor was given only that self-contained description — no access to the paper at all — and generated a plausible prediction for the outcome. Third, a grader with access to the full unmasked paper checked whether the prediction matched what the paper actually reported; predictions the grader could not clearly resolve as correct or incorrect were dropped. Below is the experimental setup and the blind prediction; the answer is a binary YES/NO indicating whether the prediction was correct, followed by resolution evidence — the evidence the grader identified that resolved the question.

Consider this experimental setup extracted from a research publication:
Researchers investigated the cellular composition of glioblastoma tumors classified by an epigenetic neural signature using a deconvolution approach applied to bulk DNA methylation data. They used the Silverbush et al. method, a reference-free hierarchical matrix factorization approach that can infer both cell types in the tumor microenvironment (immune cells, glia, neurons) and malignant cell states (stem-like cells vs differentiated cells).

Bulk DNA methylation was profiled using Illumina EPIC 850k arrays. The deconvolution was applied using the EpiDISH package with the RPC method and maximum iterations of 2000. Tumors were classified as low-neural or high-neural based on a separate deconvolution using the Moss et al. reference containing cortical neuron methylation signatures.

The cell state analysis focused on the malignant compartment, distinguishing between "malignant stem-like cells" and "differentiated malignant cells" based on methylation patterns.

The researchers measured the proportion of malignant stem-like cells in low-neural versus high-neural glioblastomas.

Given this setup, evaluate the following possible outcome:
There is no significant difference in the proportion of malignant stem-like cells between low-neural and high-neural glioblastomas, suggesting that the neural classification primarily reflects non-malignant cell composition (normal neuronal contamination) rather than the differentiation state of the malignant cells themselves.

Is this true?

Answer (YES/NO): NO